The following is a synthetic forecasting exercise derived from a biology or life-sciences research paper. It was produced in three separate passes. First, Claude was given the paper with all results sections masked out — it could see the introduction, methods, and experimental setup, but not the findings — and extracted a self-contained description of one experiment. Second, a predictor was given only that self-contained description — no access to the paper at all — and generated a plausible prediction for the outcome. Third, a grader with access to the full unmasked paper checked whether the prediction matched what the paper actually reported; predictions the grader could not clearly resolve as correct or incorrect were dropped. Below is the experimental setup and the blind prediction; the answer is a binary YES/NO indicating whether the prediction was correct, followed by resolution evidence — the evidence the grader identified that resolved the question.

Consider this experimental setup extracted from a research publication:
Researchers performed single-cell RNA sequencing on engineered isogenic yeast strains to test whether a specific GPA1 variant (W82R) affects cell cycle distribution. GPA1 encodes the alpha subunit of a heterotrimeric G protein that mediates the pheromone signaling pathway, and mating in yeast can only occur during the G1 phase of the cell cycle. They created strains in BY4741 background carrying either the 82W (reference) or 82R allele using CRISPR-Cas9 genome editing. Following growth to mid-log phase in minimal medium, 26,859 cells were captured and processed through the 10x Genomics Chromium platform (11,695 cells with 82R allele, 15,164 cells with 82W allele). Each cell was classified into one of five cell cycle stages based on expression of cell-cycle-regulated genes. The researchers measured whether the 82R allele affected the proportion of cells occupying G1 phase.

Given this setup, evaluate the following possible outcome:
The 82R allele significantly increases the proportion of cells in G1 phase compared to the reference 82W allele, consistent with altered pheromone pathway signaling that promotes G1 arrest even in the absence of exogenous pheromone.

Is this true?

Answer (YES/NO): YES